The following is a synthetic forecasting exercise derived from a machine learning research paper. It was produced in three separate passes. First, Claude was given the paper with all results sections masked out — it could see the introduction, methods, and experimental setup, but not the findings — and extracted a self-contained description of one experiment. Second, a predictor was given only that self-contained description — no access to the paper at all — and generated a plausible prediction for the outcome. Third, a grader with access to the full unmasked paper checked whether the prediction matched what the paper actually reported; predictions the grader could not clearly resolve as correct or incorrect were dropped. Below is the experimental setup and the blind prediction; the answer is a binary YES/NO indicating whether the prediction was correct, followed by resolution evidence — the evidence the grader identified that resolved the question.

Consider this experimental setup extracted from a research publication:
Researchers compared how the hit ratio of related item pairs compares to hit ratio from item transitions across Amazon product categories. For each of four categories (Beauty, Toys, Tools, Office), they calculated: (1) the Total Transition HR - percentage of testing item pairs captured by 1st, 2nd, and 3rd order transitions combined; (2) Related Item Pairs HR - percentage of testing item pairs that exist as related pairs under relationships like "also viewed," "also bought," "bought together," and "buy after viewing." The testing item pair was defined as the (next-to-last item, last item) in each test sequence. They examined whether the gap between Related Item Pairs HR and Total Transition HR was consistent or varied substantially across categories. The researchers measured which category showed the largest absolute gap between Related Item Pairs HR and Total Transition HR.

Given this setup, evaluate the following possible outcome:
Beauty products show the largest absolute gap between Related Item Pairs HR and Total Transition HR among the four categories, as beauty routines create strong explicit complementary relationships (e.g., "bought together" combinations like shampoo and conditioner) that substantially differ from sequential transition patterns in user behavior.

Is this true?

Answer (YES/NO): NO